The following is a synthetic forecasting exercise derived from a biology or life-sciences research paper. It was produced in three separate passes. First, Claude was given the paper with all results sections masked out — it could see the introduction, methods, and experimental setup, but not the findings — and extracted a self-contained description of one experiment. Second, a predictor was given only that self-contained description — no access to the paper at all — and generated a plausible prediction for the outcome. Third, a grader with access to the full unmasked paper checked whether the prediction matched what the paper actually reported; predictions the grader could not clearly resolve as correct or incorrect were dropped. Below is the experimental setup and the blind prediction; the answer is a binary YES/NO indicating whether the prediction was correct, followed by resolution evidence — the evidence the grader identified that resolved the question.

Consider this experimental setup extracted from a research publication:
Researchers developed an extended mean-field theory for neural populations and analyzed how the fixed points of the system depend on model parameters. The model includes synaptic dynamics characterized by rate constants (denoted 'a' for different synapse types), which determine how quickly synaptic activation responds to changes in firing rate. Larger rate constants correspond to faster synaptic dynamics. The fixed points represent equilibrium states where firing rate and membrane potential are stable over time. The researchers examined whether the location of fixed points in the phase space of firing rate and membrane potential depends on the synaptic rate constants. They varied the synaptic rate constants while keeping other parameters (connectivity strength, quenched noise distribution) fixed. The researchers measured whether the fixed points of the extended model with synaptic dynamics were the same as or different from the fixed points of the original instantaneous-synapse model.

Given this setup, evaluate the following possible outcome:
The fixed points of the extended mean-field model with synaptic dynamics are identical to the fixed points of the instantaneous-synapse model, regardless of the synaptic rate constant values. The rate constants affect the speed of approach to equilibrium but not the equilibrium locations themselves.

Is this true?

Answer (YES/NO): YES